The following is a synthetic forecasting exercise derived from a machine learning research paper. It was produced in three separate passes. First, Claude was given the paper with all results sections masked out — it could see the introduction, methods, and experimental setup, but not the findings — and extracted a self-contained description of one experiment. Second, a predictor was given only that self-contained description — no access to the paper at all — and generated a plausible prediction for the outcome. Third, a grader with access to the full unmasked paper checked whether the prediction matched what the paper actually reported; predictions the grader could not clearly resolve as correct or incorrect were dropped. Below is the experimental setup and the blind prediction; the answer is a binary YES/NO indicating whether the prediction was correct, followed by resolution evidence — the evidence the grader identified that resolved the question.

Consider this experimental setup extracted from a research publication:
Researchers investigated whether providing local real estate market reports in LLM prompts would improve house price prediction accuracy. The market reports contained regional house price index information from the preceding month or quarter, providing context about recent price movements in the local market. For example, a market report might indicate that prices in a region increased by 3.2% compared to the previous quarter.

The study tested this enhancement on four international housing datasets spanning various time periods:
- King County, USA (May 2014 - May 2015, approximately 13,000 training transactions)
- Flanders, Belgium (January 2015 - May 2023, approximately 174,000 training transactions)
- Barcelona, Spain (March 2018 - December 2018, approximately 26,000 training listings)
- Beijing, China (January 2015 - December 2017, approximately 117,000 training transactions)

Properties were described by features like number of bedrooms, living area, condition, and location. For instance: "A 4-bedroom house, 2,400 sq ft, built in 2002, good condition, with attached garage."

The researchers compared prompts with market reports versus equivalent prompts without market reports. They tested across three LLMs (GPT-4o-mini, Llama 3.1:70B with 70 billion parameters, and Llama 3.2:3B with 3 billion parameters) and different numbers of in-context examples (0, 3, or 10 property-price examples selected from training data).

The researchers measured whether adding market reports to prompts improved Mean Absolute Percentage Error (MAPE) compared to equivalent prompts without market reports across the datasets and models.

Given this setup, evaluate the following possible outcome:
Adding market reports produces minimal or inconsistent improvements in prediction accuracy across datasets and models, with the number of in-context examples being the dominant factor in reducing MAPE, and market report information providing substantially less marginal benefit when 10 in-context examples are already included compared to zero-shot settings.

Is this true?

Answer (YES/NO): NO